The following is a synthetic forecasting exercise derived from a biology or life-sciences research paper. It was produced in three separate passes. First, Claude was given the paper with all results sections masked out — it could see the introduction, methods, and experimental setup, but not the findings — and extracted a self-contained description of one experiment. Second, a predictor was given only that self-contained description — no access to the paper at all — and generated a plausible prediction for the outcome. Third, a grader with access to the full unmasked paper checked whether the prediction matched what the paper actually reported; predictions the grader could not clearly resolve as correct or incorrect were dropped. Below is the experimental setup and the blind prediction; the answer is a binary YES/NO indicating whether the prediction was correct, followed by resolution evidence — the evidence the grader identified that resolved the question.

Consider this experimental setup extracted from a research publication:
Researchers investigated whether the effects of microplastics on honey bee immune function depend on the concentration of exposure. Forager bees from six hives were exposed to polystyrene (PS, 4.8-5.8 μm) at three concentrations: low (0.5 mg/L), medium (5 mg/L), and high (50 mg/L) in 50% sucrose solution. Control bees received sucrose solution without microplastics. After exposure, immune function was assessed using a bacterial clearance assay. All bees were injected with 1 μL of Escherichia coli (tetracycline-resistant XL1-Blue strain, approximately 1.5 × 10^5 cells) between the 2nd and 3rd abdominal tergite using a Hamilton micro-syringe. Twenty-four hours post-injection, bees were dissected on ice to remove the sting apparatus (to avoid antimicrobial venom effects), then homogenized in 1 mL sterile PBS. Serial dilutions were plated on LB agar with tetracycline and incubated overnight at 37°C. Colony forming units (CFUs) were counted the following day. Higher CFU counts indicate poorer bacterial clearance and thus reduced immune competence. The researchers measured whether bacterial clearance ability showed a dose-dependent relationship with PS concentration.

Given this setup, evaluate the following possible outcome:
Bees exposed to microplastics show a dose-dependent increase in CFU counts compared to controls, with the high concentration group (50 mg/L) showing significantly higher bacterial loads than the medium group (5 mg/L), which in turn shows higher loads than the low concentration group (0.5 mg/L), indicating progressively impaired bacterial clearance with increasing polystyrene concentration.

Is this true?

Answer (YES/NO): NO